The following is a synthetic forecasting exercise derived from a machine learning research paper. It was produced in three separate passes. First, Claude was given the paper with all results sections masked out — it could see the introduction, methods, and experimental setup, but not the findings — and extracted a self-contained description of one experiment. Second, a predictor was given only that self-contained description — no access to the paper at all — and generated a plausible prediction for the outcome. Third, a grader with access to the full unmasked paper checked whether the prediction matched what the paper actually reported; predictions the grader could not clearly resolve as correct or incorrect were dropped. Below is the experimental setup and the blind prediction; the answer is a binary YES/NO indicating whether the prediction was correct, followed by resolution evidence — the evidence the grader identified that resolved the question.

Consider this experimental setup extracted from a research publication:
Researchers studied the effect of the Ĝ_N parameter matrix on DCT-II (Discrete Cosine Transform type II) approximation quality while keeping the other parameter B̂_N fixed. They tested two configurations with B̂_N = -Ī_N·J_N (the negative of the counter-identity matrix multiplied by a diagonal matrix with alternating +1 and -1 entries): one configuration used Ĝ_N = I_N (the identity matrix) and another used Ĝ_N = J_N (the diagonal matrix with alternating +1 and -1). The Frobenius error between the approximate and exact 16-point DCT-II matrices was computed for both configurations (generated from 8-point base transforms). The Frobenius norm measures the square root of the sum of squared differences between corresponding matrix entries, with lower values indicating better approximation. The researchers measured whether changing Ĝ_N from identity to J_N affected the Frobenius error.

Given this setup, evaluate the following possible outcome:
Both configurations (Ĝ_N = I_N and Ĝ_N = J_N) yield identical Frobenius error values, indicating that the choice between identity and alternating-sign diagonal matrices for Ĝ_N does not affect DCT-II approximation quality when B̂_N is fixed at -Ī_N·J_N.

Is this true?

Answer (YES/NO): NO